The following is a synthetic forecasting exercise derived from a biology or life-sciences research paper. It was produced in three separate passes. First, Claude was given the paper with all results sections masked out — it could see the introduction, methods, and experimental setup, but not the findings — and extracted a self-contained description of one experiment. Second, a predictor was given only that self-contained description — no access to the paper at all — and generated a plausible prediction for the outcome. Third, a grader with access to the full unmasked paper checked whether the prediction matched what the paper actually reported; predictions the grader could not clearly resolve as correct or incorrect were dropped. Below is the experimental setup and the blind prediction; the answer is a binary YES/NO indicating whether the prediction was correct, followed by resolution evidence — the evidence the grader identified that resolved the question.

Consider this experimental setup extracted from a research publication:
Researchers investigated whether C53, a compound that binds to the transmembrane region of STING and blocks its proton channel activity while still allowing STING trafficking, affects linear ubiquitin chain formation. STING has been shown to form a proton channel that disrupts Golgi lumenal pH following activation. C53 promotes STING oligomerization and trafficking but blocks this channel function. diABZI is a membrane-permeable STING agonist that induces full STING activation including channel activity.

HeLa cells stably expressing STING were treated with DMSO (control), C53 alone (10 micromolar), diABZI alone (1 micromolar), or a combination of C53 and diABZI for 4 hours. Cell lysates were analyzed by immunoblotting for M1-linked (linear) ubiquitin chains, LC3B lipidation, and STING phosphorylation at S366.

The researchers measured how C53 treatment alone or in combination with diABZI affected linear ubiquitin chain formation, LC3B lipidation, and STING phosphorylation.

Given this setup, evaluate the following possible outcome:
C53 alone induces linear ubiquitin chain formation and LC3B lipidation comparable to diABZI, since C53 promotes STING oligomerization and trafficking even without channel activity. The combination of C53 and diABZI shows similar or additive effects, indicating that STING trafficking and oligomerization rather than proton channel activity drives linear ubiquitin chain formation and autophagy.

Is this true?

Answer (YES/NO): NO